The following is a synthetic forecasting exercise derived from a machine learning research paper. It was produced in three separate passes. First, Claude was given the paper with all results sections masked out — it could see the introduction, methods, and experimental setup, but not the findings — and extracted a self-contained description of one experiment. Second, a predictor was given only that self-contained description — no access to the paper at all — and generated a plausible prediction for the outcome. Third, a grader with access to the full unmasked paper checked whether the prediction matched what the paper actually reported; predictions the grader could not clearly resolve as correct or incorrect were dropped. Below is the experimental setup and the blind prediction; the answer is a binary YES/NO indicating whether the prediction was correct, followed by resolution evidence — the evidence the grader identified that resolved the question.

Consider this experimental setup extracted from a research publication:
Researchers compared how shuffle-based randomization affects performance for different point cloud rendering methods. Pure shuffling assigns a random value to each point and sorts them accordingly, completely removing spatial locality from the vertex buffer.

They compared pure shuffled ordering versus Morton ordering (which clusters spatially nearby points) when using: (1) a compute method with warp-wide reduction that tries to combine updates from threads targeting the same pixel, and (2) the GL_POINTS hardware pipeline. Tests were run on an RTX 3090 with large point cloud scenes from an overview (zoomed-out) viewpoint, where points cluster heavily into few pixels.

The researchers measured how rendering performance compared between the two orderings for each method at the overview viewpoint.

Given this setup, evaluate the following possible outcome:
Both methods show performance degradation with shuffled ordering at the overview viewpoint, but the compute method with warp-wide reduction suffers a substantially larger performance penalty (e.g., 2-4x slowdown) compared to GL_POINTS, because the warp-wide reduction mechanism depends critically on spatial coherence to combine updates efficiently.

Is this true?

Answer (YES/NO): NO